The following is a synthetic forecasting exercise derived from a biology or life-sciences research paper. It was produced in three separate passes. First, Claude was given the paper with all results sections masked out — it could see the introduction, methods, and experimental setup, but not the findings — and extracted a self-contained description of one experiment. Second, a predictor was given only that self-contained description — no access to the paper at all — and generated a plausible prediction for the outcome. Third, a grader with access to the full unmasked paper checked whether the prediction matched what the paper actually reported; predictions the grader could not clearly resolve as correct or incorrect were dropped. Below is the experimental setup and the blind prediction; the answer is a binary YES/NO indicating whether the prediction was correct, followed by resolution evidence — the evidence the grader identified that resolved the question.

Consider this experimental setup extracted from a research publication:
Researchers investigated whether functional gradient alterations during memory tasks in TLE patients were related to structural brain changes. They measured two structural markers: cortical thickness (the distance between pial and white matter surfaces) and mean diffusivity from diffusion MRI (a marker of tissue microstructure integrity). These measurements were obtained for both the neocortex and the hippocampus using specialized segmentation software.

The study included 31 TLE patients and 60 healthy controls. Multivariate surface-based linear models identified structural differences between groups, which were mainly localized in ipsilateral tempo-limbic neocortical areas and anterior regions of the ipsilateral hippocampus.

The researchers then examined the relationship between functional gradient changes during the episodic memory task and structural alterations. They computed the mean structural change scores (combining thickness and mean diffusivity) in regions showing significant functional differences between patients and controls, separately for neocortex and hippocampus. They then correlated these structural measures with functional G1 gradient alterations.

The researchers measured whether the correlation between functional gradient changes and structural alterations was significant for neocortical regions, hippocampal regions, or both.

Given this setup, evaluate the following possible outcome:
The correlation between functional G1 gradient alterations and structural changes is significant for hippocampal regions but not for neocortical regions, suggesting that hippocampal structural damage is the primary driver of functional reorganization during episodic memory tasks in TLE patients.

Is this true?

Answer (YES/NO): YES